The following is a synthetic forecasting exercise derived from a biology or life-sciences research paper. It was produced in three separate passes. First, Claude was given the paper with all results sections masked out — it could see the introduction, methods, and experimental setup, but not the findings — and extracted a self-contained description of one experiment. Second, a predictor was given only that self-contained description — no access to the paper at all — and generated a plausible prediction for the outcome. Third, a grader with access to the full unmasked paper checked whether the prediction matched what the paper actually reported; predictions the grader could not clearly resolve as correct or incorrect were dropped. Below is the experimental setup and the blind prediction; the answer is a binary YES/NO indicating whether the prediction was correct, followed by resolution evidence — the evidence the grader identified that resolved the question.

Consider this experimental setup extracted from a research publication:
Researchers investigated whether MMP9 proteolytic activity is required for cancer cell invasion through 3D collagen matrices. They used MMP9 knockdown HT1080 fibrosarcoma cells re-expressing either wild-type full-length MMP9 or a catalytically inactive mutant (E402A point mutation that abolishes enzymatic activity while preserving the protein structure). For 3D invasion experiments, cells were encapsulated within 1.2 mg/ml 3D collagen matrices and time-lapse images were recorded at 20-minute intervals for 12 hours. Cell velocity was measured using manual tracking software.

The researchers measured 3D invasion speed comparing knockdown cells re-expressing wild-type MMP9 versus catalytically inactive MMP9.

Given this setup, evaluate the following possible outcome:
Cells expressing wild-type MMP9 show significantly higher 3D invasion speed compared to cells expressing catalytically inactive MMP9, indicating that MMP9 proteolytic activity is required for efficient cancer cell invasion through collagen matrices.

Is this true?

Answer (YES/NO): YES